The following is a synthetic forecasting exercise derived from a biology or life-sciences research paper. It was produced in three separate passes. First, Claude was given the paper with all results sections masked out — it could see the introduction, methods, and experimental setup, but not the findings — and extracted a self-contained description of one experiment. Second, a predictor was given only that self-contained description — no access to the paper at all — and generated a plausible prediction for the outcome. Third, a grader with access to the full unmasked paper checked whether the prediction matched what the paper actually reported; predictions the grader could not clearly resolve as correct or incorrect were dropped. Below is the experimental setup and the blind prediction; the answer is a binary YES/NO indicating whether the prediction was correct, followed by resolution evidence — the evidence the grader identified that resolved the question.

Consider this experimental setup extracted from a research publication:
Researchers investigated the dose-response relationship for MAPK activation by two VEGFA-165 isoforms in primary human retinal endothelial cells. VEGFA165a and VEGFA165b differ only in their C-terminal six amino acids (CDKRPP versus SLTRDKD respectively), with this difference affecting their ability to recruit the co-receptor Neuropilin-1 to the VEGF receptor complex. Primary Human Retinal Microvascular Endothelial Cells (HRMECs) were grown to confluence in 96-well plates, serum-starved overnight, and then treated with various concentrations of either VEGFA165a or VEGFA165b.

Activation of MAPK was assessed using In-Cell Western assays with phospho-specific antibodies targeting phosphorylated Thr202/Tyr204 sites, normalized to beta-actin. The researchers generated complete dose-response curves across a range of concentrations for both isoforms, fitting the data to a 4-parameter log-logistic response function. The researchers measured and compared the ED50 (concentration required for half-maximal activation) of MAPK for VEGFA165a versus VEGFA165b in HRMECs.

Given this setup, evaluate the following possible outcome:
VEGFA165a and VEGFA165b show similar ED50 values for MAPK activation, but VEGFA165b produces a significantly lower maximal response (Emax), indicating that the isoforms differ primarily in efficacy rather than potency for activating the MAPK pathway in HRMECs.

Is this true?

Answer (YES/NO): NO